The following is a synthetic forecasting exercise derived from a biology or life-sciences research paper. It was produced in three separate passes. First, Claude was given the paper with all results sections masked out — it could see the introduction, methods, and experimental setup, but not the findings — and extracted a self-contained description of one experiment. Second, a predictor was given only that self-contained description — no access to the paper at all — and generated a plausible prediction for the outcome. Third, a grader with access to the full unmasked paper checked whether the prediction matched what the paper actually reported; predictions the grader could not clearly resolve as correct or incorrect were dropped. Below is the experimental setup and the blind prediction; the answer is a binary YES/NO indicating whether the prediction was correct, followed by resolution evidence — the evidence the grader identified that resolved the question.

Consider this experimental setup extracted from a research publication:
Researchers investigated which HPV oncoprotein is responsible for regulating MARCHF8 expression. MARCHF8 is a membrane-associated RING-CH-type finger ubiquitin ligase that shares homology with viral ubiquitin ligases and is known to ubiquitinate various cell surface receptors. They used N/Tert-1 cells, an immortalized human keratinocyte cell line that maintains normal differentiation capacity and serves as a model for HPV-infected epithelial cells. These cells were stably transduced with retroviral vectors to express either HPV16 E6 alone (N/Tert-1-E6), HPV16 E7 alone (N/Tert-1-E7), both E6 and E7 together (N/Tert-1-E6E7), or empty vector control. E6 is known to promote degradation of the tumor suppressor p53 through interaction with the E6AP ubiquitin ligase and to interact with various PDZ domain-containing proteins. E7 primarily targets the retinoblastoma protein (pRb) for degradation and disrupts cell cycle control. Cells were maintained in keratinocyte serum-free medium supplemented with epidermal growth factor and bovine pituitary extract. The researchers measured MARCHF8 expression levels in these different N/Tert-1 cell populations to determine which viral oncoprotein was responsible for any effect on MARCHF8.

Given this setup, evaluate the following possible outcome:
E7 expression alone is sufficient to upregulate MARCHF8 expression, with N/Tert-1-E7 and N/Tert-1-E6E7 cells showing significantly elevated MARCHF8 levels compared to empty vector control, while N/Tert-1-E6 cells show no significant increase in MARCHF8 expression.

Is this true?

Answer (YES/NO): NO